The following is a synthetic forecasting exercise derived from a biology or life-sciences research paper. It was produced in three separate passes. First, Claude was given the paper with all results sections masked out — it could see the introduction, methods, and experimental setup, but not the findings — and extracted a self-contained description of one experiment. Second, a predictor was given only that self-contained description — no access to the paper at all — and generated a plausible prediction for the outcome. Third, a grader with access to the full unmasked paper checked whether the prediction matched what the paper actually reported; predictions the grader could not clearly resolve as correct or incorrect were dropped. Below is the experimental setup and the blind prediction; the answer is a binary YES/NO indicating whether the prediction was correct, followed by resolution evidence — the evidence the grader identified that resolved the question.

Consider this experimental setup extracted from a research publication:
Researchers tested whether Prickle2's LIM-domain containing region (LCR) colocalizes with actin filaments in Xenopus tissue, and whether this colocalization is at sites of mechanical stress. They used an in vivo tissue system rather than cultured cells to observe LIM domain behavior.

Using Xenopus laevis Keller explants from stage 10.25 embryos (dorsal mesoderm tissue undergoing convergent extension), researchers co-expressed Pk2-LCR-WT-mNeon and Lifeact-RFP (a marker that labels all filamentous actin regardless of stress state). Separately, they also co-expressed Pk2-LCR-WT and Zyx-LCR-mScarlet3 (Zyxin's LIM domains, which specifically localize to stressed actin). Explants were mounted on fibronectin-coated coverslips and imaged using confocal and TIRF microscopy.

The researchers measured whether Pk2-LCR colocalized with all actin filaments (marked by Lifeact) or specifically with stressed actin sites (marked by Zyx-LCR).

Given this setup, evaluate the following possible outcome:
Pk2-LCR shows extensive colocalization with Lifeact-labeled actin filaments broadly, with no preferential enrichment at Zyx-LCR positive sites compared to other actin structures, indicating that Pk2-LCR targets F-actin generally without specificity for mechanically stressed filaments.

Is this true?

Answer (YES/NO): NO